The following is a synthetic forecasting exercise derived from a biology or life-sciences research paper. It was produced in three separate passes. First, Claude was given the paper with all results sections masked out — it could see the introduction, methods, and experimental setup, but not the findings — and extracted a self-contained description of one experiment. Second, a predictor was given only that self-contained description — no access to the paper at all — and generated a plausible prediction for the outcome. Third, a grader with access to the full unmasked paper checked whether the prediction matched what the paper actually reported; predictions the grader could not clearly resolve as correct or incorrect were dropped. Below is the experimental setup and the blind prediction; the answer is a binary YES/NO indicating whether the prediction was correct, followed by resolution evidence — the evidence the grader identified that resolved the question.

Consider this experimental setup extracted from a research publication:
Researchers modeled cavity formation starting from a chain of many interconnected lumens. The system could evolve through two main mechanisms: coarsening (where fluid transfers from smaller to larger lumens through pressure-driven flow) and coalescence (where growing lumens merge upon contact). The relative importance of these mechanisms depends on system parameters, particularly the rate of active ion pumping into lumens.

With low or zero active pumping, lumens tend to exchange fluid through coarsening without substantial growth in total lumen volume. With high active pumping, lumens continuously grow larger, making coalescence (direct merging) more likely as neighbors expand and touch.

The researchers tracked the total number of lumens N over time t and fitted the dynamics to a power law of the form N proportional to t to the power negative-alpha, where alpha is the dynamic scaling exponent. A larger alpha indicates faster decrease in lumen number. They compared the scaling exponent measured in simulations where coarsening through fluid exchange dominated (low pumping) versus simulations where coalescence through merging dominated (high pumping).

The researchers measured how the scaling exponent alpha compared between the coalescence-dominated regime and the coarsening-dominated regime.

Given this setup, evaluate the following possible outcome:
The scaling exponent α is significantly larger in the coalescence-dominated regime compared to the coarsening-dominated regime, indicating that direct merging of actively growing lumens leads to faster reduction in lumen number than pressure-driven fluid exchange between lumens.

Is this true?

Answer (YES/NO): YES